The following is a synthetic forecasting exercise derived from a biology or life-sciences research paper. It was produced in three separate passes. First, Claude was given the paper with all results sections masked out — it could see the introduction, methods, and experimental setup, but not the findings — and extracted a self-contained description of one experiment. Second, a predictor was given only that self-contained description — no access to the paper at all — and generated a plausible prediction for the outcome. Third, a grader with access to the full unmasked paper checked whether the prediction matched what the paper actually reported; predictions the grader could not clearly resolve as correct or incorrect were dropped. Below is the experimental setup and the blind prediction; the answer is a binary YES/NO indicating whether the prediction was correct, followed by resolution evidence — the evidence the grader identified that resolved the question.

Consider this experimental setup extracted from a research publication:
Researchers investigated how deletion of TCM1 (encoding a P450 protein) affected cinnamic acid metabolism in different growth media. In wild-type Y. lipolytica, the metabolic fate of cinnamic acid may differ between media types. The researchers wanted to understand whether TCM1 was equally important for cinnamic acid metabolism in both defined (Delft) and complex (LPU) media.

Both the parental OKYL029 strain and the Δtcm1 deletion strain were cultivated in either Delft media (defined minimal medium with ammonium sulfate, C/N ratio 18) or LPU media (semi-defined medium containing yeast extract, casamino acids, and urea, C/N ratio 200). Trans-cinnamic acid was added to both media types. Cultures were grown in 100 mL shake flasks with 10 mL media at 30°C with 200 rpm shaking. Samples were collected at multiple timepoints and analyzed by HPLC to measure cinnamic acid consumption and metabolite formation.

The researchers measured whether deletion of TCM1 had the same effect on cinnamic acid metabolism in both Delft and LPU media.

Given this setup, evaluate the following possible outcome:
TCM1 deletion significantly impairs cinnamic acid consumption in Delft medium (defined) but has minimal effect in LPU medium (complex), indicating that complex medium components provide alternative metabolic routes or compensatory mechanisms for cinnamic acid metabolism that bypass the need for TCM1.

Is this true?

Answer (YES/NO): NO